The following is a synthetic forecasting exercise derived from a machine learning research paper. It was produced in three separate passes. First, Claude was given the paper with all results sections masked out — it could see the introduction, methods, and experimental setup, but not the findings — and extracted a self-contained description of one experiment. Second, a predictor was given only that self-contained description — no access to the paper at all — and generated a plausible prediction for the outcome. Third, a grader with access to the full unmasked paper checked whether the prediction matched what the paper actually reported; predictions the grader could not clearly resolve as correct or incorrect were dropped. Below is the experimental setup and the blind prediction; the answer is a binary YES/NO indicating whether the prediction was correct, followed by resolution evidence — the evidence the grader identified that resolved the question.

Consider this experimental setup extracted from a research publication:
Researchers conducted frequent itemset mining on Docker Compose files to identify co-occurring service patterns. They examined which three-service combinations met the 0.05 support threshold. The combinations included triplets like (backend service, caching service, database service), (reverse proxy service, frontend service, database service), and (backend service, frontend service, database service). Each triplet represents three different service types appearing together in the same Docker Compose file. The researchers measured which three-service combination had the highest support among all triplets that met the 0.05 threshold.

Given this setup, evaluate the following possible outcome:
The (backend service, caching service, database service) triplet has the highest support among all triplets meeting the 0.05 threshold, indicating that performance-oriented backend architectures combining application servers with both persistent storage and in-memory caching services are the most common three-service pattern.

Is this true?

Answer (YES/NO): NO